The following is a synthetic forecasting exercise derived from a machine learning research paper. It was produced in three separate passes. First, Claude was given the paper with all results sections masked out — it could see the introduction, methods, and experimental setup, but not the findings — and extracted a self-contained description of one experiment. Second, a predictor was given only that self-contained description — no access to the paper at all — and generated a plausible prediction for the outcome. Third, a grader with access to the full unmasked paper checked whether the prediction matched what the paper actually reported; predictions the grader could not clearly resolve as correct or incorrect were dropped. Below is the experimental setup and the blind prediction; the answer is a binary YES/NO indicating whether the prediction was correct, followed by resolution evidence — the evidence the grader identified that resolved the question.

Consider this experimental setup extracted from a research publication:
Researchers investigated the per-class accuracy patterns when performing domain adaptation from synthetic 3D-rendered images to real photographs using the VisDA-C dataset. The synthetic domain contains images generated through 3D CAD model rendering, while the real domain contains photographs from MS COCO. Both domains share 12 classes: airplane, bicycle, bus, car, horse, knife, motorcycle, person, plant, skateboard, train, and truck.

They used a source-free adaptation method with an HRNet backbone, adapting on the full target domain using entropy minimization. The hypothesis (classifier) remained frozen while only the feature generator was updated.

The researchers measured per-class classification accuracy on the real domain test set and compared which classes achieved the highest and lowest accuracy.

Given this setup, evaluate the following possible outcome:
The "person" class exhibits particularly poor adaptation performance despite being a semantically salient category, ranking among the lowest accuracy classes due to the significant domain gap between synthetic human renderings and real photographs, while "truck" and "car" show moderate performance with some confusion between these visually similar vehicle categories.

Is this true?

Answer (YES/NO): NO